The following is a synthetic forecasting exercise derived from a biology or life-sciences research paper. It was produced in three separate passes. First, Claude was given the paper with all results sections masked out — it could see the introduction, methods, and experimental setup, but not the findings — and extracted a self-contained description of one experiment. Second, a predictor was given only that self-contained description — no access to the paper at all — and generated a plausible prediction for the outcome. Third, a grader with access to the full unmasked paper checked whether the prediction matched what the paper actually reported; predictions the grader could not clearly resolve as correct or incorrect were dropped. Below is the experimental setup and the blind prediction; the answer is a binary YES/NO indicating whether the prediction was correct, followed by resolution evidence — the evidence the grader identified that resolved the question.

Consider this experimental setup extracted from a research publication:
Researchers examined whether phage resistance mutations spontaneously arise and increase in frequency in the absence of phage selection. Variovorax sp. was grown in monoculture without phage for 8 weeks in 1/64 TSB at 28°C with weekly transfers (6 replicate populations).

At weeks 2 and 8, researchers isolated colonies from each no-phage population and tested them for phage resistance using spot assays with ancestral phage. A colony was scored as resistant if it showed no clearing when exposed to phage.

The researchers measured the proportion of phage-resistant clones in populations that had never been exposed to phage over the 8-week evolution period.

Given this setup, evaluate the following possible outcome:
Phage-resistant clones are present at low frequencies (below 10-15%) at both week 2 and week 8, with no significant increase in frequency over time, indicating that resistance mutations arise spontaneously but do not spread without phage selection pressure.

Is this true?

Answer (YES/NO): NO